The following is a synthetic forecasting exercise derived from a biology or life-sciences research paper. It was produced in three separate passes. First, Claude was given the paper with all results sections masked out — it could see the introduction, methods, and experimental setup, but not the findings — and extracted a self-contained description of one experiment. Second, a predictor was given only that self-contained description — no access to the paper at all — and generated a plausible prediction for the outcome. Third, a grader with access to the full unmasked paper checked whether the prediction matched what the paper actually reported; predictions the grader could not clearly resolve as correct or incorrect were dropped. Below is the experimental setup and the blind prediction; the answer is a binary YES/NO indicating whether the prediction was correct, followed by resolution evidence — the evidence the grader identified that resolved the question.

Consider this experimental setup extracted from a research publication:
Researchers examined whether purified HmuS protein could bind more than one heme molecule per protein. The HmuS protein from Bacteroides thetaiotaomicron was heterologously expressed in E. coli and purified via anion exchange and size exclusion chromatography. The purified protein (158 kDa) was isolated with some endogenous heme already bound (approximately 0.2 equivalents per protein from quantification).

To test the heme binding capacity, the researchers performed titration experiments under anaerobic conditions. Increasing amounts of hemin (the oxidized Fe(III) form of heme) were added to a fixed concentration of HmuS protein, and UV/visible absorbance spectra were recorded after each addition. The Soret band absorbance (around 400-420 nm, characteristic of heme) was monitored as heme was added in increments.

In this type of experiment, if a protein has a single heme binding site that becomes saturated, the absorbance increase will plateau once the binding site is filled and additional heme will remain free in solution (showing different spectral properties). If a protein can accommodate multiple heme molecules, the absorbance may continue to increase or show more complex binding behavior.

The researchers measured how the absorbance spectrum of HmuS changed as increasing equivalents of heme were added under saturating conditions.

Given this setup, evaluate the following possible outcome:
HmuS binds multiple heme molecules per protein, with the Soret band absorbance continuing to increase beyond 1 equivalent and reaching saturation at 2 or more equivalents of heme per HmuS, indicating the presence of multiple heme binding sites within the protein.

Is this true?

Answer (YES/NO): YES